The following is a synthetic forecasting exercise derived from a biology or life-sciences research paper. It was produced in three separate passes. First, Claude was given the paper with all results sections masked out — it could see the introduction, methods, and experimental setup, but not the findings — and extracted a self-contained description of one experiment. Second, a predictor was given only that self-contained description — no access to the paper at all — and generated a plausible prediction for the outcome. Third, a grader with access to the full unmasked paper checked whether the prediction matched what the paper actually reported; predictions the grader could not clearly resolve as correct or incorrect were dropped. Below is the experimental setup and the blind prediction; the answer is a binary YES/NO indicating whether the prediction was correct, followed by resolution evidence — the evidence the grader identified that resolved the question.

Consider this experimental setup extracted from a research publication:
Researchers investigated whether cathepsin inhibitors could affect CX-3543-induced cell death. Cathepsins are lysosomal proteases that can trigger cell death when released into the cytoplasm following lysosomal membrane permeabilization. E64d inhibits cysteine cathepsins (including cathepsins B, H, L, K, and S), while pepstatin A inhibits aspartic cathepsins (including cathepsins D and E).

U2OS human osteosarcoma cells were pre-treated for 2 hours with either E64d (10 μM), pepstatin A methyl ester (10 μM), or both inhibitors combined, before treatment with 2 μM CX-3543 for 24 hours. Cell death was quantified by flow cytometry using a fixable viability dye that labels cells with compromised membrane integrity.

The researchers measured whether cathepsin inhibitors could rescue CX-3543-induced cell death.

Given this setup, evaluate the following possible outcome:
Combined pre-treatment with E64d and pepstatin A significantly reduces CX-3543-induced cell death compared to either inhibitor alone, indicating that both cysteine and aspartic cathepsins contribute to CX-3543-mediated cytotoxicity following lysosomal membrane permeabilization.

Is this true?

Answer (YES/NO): NO